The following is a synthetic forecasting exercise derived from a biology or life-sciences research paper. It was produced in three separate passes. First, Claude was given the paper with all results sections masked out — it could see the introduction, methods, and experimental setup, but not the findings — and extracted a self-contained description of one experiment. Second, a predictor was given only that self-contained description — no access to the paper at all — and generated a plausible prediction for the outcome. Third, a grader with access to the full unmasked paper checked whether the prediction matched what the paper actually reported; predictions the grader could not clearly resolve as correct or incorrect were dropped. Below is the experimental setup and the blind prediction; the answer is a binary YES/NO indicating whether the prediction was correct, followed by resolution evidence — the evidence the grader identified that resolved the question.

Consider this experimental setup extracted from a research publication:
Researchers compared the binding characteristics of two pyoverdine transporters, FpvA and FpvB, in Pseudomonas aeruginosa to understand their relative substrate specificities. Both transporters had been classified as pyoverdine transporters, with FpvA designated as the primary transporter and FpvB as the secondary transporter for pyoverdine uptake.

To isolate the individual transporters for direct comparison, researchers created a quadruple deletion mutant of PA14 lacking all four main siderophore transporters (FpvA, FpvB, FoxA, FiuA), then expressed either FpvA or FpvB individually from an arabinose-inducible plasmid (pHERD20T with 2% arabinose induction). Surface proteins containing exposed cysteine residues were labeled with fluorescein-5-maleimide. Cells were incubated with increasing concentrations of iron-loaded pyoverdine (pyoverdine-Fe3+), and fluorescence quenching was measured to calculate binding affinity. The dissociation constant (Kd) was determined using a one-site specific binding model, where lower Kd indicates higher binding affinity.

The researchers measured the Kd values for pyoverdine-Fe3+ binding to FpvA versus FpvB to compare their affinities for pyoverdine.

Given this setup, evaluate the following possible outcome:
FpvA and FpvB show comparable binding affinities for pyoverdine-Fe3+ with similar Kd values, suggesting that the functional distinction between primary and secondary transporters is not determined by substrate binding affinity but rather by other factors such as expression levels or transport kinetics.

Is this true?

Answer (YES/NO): NO